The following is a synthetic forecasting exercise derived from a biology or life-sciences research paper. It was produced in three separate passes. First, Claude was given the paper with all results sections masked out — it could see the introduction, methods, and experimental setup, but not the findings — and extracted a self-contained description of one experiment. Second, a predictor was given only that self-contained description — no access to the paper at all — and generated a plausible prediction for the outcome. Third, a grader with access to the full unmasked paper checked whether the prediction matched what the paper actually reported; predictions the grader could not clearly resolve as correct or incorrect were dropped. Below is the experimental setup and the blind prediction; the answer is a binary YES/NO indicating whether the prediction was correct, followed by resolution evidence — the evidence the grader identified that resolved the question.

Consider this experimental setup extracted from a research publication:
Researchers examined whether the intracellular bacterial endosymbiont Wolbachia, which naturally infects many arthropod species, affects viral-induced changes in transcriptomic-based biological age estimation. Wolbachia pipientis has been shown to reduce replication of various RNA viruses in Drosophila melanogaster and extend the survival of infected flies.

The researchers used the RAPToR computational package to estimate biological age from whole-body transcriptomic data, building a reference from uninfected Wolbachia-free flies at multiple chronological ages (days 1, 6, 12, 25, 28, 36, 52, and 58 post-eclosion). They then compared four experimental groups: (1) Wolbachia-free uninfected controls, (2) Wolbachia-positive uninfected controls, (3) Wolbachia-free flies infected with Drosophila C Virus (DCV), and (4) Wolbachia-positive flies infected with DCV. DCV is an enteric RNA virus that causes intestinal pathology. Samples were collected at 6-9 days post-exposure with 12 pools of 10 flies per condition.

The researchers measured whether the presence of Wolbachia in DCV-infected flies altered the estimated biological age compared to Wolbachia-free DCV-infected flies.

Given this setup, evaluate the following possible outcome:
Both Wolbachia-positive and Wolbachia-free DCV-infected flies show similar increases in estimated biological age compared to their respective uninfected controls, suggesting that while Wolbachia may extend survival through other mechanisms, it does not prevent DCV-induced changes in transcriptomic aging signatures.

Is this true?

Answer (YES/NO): NO